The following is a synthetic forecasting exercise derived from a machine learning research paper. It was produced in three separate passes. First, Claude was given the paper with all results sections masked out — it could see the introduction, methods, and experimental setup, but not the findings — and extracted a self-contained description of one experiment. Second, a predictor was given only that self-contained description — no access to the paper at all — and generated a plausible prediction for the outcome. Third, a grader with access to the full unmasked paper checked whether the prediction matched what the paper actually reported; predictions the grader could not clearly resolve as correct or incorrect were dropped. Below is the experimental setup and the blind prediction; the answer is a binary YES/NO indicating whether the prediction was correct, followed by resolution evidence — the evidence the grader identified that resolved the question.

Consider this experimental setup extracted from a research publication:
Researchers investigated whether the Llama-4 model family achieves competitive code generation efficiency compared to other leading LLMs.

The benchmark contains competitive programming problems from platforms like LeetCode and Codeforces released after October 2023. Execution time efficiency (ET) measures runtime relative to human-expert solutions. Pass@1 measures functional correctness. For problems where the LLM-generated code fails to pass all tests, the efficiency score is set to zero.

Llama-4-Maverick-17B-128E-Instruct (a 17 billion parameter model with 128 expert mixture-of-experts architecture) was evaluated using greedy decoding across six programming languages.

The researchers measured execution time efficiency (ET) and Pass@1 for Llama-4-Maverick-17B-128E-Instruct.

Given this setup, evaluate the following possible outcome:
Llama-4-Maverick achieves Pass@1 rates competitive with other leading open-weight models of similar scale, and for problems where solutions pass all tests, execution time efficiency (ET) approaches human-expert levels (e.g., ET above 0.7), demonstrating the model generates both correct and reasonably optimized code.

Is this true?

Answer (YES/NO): NO